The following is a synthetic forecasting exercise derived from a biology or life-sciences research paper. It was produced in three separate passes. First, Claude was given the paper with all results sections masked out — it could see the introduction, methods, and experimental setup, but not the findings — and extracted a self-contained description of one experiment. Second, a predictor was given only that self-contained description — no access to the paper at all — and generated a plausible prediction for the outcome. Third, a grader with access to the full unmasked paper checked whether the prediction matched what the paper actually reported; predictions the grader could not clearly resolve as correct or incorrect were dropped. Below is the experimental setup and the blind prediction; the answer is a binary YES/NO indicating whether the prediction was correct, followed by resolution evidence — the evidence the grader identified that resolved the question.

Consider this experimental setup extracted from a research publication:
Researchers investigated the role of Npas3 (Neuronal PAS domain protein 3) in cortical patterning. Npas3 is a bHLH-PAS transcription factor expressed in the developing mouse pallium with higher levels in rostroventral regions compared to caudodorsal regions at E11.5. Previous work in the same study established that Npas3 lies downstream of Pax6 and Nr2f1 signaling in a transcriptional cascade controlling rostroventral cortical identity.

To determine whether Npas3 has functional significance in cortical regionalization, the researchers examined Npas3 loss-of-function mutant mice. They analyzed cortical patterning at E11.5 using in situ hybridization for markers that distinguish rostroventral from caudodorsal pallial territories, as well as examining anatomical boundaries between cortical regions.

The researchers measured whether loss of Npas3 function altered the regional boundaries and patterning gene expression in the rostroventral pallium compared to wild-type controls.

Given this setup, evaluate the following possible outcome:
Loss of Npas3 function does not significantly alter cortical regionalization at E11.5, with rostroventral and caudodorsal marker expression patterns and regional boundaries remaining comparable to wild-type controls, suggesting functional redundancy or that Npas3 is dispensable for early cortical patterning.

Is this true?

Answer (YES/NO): NO